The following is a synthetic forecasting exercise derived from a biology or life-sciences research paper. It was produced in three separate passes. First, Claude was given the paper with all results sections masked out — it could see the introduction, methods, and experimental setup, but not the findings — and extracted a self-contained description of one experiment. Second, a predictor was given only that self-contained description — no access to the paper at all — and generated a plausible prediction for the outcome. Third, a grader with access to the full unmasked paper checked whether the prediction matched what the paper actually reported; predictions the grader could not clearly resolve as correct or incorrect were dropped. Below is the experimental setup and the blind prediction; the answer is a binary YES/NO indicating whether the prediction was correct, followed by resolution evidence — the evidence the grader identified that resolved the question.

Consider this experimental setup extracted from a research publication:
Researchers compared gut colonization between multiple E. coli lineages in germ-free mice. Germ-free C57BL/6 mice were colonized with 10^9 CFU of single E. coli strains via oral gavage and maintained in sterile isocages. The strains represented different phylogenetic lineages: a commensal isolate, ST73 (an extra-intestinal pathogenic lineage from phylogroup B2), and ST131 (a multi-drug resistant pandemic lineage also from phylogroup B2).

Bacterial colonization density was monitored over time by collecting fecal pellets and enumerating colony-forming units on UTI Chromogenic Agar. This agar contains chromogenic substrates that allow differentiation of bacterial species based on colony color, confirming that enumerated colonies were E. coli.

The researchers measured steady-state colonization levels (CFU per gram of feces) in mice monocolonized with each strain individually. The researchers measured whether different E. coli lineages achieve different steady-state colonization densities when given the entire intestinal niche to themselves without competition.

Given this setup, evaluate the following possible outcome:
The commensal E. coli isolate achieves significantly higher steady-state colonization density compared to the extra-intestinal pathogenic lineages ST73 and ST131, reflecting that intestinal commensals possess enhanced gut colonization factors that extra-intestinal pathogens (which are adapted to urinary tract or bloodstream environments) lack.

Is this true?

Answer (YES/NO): NO